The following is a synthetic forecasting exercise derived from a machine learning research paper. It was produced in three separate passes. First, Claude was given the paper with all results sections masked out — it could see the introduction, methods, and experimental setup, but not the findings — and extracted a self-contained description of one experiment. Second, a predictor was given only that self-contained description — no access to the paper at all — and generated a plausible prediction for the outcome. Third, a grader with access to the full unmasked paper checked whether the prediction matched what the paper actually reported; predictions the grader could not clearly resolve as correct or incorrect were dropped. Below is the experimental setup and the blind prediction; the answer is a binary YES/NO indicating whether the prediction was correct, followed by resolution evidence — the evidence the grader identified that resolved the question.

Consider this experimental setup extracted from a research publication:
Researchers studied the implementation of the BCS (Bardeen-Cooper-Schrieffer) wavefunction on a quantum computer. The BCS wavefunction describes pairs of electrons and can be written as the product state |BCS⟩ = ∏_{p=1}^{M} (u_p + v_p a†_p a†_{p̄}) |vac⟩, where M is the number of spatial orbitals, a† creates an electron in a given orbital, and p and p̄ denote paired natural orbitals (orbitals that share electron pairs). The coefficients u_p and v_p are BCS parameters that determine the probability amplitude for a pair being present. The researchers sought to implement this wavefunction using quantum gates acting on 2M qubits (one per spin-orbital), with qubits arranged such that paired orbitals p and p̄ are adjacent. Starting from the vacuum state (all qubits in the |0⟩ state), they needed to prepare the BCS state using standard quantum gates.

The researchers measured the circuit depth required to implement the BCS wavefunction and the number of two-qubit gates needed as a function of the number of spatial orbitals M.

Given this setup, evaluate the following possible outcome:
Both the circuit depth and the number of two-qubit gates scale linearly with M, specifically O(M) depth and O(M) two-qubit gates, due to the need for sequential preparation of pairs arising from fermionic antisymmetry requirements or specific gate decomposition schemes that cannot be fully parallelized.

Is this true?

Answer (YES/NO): NO